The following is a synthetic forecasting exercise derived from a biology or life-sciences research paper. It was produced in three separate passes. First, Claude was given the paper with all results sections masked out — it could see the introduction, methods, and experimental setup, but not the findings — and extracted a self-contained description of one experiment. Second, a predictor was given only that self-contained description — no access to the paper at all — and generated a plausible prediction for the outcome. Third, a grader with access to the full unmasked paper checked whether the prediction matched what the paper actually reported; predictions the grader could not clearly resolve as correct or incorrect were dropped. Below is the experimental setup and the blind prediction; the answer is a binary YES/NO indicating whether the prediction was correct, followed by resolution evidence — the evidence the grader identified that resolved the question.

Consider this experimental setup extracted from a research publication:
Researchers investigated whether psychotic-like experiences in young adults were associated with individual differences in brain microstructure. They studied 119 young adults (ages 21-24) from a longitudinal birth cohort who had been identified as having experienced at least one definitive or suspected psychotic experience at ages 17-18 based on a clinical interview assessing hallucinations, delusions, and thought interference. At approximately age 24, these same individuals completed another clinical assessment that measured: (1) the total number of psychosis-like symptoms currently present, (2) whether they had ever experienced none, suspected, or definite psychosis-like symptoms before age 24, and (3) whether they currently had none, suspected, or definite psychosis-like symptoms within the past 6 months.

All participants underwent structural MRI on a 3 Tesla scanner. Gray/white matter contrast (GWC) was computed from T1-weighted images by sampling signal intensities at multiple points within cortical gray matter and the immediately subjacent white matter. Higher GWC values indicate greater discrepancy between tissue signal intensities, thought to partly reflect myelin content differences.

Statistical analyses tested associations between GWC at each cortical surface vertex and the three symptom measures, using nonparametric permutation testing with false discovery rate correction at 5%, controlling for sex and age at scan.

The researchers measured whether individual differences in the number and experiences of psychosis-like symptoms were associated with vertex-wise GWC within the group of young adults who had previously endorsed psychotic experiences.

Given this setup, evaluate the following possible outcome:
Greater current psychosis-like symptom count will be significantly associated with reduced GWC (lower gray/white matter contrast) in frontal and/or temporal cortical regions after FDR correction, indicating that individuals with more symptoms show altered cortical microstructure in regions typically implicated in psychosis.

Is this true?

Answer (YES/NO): NO